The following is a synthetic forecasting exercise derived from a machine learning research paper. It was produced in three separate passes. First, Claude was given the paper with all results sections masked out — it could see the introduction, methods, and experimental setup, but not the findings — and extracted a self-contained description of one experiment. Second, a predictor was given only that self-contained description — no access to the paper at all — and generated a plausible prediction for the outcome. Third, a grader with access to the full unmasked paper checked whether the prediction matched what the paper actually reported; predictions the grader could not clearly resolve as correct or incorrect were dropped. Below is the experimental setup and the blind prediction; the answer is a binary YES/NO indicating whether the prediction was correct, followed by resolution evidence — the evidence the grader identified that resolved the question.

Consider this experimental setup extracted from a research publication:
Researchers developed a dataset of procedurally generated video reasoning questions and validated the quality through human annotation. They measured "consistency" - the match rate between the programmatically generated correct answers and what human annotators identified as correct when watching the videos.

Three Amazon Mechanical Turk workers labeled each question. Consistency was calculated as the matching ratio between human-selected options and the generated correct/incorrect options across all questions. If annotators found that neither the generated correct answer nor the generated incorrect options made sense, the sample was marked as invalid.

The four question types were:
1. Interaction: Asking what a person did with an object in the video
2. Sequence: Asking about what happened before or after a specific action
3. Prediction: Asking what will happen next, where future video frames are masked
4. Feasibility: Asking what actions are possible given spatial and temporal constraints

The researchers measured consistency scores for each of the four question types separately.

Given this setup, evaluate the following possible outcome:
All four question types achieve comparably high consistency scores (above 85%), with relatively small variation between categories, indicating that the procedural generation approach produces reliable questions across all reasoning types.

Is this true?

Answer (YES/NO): NO